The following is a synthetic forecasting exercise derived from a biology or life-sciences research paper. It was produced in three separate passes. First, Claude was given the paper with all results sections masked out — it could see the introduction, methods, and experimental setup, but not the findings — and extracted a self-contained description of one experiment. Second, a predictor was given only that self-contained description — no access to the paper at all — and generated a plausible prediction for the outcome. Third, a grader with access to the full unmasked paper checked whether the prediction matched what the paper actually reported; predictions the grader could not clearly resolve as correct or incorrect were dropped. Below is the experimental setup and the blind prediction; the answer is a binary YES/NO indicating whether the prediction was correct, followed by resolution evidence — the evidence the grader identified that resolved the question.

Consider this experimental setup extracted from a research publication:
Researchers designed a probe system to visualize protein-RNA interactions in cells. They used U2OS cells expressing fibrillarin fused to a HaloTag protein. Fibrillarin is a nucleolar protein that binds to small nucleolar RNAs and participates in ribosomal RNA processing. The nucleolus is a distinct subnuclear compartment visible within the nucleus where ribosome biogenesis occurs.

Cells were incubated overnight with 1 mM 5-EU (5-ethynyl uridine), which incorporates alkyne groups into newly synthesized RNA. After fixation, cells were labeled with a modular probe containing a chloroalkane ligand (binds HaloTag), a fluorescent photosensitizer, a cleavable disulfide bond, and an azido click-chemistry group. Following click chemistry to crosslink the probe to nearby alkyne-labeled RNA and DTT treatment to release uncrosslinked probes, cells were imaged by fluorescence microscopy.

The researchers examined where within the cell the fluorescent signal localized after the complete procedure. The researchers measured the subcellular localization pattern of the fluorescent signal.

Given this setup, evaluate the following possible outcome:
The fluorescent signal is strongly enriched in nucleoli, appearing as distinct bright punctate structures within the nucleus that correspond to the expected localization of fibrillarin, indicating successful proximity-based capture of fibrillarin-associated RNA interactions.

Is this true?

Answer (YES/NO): YES